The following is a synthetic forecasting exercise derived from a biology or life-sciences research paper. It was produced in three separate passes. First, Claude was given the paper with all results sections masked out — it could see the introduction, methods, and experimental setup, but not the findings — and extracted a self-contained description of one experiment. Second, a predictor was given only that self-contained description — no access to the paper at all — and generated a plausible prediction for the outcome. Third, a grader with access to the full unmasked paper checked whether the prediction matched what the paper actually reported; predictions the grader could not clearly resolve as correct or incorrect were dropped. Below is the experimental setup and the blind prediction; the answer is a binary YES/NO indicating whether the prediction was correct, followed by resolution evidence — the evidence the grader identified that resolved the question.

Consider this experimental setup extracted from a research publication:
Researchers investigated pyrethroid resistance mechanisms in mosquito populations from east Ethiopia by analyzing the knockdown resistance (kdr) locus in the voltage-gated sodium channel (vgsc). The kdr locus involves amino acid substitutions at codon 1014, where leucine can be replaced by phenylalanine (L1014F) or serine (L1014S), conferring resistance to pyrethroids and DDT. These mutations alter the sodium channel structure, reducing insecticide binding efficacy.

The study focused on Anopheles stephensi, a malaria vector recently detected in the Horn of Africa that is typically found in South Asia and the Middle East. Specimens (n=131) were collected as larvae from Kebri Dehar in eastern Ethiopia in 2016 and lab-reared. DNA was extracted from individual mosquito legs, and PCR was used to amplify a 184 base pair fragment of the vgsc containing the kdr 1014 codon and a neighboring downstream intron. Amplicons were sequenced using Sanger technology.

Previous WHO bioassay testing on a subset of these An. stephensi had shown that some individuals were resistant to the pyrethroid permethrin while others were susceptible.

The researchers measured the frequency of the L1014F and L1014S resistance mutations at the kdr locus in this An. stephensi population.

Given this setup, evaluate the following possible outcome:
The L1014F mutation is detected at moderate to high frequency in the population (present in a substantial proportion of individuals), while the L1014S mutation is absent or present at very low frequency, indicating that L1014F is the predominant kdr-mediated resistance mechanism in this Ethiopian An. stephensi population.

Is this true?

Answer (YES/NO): NO